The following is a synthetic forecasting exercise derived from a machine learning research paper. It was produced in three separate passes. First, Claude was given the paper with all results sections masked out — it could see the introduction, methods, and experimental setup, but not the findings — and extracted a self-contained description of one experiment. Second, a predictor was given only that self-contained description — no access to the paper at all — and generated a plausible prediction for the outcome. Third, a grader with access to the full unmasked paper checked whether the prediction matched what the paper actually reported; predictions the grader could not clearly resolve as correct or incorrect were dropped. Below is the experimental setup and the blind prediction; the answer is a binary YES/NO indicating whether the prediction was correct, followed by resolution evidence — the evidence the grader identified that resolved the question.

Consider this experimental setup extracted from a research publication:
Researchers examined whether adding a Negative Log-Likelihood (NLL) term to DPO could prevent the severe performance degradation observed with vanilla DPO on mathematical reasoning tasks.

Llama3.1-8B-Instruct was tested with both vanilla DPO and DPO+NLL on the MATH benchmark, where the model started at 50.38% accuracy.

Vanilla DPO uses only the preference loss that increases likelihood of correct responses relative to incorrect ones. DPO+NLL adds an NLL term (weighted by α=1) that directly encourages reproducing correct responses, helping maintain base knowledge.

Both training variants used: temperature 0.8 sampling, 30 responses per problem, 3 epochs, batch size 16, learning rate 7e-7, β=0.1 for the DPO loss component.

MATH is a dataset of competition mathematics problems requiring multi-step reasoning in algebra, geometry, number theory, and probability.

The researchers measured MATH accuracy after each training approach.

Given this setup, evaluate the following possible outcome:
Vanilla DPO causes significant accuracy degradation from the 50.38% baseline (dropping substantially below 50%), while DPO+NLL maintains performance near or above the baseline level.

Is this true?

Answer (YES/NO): NO